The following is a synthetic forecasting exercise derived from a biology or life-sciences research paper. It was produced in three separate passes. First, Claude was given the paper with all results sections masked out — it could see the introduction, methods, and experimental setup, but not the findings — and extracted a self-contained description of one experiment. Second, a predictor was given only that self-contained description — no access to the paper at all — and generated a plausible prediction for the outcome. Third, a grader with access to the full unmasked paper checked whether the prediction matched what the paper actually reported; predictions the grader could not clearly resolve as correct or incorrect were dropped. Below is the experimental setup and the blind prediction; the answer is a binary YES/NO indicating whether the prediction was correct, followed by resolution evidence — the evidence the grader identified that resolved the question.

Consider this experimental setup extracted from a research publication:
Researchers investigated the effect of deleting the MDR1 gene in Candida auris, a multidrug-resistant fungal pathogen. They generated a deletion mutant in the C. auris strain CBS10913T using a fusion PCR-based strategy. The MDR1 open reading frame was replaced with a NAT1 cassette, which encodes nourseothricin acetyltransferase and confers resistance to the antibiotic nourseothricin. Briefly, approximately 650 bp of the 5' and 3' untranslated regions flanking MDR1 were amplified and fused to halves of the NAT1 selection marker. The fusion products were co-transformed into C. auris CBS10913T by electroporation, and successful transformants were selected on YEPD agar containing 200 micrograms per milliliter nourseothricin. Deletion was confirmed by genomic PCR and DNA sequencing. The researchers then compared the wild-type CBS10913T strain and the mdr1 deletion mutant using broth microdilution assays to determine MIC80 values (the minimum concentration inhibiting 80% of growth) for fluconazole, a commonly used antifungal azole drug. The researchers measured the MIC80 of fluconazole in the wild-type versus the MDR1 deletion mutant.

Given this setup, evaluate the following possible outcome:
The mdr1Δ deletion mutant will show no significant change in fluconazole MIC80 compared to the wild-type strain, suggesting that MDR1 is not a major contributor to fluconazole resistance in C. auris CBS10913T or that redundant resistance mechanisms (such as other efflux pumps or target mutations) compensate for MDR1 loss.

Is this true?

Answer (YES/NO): YES